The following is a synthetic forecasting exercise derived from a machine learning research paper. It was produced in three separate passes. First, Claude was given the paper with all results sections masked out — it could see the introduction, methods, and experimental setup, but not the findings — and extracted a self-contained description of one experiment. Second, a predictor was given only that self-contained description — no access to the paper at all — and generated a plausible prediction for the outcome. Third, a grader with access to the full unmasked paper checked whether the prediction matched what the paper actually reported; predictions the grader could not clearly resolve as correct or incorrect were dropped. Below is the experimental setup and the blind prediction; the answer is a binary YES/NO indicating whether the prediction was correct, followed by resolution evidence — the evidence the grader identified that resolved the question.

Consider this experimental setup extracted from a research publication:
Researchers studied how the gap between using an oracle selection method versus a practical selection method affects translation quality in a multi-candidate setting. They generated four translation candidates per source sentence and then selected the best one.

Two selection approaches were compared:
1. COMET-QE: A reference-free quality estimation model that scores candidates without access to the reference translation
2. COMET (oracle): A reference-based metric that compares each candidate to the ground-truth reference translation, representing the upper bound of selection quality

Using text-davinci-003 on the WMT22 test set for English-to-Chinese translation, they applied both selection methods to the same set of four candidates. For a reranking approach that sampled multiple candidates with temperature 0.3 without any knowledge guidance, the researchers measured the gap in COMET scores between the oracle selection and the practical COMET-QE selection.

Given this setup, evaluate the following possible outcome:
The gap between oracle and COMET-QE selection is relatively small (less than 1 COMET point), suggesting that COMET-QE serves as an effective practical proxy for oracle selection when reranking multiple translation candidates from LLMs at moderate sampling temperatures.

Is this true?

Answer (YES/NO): YES